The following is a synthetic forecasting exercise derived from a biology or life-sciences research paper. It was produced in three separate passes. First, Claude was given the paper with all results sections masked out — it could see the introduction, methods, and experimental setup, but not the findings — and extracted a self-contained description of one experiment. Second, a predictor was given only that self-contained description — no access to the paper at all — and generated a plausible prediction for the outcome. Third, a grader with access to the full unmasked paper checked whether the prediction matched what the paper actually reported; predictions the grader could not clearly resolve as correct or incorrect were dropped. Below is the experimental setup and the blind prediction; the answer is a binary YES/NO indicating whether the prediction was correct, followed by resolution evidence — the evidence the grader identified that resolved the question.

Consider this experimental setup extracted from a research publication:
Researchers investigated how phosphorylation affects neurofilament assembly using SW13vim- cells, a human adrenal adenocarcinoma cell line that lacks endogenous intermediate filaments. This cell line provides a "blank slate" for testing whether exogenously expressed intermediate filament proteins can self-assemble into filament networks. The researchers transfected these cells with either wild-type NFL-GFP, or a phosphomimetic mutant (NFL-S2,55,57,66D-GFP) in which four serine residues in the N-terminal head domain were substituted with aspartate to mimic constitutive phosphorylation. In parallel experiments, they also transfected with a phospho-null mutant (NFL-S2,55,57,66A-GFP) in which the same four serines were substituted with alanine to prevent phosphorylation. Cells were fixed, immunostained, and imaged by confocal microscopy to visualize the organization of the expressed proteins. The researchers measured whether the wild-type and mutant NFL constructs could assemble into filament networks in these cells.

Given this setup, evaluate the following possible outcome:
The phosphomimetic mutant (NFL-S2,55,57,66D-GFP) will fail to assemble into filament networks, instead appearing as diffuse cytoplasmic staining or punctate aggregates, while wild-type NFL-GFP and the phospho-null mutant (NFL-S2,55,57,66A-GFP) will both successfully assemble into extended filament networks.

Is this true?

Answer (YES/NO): NO